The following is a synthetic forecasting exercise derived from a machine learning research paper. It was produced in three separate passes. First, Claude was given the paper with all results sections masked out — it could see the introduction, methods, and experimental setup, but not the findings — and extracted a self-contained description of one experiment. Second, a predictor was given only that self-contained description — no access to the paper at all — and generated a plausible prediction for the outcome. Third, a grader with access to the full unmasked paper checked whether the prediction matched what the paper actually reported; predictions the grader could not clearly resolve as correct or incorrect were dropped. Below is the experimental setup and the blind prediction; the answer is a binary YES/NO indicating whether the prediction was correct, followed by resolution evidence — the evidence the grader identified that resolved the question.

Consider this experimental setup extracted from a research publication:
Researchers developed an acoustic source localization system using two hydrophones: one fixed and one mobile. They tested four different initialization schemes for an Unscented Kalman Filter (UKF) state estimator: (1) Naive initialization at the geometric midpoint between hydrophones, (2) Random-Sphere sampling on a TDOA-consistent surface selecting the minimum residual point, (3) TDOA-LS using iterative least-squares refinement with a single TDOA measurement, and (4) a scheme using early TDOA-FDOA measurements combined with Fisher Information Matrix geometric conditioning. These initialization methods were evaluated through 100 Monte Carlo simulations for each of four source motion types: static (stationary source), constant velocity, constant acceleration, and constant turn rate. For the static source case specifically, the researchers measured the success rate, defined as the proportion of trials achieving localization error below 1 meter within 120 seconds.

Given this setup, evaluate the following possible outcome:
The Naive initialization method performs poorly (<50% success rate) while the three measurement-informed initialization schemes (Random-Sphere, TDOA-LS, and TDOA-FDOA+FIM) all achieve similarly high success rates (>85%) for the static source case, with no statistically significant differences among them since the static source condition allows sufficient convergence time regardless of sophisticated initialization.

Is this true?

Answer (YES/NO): NO